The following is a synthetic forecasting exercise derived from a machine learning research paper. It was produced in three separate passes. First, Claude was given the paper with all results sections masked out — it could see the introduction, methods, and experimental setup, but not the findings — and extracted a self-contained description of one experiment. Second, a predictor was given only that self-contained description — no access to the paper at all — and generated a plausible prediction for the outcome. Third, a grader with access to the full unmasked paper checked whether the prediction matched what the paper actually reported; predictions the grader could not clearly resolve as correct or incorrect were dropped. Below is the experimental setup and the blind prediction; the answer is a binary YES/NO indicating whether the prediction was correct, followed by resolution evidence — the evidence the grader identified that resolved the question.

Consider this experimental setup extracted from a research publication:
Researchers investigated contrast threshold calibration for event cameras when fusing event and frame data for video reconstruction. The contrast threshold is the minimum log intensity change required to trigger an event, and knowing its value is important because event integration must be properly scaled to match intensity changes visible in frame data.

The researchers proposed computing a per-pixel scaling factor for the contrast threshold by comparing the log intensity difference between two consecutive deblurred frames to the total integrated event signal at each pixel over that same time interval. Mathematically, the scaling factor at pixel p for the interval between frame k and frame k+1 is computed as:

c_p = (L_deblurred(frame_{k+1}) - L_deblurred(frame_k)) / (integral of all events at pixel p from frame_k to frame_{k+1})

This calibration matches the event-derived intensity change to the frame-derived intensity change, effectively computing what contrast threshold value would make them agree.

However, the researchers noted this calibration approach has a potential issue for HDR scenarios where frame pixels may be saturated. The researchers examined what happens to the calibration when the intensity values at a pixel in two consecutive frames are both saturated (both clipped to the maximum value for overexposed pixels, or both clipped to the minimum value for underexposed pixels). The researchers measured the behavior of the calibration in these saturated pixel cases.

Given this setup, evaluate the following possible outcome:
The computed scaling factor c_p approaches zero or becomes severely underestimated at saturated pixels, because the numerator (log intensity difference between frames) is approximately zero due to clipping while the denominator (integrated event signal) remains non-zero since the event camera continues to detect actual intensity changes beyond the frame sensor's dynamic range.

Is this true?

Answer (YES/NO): YES